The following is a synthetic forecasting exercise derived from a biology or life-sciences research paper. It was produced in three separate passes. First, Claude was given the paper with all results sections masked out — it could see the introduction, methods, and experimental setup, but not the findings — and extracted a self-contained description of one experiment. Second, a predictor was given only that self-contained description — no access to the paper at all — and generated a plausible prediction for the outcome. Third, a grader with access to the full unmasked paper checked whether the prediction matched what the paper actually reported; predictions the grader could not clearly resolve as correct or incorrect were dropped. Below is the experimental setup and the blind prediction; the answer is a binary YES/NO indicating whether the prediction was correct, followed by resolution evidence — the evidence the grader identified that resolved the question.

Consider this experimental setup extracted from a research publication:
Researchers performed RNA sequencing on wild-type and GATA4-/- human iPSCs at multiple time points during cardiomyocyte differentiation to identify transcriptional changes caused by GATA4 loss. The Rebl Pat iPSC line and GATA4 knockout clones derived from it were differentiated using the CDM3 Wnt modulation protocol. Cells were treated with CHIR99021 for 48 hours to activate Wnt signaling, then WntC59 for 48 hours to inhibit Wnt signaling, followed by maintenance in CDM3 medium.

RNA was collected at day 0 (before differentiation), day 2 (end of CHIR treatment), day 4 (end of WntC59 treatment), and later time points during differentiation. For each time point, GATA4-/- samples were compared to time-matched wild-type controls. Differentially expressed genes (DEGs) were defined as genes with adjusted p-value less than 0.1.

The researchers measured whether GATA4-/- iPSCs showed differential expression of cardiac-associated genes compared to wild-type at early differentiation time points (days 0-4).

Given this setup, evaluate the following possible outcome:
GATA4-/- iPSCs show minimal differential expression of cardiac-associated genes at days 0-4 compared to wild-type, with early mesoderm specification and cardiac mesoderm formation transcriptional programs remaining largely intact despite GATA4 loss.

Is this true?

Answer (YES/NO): YES